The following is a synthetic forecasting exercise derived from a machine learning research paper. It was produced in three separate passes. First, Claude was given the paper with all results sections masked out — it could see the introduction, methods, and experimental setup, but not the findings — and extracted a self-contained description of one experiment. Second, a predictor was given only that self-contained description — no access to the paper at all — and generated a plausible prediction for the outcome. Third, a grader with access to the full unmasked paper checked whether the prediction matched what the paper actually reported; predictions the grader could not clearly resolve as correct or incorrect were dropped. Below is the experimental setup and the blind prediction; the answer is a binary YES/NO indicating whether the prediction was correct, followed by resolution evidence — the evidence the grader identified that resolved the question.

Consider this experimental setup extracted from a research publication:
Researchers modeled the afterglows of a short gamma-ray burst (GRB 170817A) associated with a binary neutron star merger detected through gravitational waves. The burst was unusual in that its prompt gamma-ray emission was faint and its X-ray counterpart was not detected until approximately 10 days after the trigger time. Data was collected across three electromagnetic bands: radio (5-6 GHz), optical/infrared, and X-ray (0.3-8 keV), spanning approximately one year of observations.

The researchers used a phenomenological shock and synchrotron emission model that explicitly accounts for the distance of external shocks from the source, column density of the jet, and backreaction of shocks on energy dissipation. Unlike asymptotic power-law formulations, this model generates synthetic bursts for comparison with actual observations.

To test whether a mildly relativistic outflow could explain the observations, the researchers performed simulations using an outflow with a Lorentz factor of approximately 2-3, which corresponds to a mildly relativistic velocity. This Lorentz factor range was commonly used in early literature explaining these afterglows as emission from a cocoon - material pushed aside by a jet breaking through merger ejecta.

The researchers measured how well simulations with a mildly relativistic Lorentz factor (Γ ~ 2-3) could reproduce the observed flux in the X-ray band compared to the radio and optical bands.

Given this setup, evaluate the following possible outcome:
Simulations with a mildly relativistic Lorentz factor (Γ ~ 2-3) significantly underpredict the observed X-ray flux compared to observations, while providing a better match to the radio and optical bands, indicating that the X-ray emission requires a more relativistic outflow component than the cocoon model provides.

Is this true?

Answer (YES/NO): YES